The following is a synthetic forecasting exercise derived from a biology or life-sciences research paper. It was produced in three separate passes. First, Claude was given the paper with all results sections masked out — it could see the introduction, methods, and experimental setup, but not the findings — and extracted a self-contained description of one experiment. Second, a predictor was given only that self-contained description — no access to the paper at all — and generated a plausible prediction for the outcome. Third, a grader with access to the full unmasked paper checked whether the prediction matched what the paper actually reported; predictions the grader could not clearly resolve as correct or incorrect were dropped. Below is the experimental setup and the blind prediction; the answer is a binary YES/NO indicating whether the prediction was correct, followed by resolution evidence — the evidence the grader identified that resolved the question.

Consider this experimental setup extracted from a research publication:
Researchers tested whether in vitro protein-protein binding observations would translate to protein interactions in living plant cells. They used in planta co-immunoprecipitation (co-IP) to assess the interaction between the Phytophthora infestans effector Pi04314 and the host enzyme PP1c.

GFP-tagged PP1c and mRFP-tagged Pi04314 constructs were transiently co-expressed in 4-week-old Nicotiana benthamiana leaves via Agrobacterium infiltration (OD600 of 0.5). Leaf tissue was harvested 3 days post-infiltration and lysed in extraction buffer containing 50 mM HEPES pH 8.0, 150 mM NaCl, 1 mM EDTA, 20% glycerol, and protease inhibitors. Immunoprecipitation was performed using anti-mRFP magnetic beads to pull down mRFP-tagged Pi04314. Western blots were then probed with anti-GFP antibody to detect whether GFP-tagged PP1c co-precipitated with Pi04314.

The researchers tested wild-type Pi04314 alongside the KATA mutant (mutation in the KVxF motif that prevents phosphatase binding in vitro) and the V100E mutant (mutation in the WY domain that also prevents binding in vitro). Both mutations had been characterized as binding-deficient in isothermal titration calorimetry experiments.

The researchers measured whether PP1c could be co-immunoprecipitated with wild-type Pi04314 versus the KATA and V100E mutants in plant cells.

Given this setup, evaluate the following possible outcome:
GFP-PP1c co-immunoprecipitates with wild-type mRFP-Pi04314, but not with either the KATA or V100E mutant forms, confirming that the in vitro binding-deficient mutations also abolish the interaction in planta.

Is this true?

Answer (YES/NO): YES